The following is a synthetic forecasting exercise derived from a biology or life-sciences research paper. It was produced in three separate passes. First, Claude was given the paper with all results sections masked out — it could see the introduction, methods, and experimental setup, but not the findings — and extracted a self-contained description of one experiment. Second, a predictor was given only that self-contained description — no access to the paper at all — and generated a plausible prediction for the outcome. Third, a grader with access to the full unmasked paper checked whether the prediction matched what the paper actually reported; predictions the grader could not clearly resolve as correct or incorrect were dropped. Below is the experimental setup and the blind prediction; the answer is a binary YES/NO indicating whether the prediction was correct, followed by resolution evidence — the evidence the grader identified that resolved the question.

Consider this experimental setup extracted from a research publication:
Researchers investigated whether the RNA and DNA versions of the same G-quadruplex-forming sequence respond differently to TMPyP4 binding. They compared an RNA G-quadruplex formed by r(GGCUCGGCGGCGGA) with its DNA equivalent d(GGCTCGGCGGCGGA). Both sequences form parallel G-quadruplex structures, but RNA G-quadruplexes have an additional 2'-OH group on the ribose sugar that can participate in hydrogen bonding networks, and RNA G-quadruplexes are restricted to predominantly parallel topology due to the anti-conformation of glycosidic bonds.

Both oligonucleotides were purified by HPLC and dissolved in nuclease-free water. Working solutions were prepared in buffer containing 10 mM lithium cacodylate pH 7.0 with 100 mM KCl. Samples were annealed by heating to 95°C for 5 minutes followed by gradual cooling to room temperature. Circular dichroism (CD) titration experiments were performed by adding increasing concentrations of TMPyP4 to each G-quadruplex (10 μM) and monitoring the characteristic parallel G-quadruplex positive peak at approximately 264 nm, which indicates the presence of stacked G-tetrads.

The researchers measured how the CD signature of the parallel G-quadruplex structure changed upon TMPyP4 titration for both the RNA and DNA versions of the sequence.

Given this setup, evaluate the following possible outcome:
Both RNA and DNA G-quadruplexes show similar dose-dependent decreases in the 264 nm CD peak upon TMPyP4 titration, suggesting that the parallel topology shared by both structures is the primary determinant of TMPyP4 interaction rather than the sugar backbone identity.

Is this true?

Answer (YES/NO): NO